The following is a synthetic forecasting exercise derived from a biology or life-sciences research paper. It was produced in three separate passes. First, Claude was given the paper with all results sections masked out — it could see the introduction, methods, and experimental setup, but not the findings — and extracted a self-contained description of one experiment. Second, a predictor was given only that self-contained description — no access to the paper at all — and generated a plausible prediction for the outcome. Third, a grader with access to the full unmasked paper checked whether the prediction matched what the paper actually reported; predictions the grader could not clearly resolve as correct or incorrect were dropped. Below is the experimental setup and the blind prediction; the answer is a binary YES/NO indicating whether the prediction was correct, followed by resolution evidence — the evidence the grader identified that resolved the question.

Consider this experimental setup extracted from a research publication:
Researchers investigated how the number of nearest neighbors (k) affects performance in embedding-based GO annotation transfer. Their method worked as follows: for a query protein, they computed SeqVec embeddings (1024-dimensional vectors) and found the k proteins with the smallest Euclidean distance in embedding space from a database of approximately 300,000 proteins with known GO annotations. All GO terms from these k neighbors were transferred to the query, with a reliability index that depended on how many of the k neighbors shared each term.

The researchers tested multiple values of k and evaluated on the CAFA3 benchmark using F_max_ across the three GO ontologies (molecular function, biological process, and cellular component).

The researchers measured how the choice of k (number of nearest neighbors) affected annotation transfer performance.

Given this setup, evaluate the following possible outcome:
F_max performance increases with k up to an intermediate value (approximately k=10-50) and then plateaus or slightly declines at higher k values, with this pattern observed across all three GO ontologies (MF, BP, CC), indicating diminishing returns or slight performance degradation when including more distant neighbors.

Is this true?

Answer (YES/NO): NO